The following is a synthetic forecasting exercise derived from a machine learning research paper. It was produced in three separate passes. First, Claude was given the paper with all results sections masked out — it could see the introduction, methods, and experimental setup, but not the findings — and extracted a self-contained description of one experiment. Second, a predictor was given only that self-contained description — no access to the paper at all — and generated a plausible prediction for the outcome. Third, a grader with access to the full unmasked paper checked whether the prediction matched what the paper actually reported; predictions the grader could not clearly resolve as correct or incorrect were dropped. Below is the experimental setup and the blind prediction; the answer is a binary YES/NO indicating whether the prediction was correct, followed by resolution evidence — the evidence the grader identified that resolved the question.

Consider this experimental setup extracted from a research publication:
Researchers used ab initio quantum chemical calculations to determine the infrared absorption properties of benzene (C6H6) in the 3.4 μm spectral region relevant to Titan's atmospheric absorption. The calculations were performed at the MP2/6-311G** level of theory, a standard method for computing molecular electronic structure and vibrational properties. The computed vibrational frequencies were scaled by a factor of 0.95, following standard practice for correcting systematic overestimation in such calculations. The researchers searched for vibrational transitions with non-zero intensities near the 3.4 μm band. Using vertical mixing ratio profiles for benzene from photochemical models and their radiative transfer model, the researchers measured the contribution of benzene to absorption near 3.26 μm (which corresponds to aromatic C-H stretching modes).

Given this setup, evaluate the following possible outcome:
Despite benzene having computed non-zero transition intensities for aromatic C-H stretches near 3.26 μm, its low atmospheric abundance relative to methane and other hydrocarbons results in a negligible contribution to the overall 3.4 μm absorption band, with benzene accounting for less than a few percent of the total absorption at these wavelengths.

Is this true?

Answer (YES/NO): YES